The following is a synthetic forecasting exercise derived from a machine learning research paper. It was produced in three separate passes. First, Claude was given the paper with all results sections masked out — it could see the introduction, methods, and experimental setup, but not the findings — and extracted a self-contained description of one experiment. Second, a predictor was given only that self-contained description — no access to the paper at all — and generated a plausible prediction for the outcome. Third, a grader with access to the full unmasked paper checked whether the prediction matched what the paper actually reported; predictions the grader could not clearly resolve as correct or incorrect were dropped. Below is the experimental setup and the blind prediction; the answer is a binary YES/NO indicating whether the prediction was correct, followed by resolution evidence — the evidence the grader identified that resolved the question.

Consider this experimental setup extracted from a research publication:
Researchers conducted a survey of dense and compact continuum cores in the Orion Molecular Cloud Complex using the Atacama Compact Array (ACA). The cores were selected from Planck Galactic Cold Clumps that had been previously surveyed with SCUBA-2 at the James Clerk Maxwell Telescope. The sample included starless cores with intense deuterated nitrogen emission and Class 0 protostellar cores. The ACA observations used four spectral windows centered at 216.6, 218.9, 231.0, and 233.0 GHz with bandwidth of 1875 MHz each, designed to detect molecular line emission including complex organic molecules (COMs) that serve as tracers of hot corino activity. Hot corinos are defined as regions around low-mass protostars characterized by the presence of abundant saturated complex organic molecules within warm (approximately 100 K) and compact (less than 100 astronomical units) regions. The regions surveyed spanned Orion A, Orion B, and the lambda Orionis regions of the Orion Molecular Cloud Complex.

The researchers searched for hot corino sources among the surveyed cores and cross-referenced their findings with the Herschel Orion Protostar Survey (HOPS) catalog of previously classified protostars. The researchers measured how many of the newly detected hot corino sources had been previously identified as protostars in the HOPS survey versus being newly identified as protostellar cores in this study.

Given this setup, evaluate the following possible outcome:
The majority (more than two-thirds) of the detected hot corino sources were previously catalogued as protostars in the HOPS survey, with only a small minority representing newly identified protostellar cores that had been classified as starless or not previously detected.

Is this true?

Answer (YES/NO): YES